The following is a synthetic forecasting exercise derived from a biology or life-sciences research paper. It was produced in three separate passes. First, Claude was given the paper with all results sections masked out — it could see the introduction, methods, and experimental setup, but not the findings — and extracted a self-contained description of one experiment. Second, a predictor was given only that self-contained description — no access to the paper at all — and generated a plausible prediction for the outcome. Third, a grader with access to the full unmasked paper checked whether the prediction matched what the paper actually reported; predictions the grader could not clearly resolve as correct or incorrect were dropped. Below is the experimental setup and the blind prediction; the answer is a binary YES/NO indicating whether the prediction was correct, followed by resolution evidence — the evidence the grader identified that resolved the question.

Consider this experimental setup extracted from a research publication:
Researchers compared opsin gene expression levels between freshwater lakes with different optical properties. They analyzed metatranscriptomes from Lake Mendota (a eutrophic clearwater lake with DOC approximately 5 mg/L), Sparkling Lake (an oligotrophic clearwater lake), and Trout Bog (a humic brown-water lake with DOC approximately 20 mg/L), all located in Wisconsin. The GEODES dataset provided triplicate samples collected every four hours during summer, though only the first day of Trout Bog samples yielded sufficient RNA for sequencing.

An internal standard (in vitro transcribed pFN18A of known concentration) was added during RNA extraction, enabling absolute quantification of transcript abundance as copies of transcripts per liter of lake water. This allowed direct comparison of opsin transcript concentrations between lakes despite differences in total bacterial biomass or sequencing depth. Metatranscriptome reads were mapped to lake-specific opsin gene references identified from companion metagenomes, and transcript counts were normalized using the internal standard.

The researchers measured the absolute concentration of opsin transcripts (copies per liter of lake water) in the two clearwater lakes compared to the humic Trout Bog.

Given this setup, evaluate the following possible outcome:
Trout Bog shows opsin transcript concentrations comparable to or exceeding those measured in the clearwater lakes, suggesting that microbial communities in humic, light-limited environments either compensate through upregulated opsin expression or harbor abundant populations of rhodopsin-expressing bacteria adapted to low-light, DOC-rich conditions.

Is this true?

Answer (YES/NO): NO